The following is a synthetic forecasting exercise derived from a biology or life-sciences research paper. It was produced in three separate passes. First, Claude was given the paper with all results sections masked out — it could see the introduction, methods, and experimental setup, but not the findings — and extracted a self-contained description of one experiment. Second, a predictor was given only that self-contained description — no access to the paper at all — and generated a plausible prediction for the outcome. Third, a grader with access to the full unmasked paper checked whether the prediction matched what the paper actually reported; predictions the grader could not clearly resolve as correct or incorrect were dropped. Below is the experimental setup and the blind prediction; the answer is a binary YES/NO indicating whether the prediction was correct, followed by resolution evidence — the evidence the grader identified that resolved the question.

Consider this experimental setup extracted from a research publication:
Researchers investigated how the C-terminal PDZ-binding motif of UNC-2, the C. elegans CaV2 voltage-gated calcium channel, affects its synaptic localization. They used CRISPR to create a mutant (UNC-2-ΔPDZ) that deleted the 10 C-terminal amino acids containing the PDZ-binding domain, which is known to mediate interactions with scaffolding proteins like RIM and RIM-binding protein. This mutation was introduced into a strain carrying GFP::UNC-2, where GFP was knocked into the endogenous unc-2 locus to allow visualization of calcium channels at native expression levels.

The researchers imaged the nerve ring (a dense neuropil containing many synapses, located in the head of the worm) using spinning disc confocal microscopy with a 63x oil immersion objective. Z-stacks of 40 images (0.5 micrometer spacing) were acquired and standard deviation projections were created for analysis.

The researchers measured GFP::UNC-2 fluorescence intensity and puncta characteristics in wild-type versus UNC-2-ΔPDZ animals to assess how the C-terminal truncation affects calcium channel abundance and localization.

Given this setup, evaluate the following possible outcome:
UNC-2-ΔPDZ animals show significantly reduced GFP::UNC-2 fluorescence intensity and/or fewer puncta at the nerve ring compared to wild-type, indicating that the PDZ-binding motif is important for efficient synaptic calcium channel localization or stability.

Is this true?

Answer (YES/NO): NO